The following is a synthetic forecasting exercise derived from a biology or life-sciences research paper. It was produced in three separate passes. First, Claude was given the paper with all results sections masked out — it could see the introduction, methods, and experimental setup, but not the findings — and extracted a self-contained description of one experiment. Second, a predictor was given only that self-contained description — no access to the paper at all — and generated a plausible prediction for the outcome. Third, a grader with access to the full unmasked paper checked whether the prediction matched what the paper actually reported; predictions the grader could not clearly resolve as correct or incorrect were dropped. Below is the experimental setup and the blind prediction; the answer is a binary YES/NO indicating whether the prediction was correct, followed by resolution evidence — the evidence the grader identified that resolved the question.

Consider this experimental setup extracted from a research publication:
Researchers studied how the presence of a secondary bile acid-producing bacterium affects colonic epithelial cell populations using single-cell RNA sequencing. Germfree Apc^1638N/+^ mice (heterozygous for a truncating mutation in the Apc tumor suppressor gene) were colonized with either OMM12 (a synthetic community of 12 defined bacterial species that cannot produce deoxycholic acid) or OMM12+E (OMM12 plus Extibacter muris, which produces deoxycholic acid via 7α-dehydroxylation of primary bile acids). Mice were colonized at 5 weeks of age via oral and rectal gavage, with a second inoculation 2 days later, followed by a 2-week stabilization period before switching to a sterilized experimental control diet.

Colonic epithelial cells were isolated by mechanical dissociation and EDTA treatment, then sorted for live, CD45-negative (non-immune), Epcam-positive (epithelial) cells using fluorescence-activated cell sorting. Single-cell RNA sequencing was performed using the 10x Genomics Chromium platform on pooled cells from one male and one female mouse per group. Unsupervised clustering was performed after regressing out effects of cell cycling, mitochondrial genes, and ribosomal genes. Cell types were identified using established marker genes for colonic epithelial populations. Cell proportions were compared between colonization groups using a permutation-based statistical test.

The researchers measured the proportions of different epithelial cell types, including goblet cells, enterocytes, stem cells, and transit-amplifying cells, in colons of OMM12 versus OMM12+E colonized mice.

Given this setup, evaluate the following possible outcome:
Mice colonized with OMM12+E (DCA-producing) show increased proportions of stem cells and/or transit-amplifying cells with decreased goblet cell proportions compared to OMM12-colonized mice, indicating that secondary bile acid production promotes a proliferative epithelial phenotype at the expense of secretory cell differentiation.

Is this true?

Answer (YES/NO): NO